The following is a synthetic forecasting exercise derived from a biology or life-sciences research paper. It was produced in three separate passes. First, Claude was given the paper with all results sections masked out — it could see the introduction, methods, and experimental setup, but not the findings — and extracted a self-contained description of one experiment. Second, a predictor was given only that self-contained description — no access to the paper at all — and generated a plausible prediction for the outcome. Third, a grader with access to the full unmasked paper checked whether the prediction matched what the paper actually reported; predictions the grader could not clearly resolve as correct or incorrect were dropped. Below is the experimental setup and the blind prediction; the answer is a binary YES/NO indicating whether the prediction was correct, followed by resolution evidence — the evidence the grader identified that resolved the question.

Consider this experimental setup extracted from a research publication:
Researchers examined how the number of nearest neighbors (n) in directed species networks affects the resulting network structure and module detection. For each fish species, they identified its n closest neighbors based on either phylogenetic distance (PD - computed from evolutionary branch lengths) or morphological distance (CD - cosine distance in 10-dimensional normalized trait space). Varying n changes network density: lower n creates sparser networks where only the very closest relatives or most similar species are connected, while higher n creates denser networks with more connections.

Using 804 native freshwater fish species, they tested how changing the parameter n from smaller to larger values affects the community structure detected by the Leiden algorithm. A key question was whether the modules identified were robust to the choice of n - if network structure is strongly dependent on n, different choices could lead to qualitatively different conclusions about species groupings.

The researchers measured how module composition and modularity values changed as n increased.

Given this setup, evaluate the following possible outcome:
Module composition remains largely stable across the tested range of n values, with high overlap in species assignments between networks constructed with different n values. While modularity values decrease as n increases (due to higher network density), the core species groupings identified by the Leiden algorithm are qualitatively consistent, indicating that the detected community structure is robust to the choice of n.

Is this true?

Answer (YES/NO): NO